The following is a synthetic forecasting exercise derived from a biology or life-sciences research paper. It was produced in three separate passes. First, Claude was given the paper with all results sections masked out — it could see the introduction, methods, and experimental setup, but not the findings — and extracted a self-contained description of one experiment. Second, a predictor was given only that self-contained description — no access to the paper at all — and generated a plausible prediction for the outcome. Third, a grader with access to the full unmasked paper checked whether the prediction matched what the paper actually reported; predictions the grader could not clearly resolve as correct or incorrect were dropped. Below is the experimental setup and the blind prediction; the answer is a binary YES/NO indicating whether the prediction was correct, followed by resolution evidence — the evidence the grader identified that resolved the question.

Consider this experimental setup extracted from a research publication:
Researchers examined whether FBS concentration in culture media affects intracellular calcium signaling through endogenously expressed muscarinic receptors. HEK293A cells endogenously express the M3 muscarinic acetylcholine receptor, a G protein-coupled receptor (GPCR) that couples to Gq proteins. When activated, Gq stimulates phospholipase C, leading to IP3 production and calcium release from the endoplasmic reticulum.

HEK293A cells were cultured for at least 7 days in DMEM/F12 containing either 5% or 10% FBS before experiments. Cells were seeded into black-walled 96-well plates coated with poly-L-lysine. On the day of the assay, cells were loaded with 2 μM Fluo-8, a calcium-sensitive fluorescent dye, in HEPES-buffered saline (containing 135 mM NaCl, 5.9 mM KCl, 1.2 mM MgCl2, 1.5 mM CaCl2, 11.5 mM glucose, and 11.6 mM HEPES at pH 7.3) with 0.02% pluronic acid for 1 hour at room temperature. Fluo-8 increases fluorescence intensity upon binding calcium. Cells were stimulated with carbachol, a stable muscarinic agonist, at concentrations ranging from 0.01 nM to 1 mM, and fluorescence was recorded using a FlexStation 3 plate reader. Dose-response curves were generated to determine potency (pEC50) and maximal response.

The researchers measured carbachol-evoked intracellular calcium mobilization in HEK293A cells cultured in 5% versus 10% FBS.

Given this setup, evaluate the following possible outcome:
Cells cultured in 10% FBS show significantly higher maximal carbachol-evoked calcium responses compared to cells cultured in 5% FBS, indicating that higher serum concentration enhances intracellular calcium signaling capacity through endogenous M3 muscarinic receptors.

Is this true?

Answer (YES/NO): NO